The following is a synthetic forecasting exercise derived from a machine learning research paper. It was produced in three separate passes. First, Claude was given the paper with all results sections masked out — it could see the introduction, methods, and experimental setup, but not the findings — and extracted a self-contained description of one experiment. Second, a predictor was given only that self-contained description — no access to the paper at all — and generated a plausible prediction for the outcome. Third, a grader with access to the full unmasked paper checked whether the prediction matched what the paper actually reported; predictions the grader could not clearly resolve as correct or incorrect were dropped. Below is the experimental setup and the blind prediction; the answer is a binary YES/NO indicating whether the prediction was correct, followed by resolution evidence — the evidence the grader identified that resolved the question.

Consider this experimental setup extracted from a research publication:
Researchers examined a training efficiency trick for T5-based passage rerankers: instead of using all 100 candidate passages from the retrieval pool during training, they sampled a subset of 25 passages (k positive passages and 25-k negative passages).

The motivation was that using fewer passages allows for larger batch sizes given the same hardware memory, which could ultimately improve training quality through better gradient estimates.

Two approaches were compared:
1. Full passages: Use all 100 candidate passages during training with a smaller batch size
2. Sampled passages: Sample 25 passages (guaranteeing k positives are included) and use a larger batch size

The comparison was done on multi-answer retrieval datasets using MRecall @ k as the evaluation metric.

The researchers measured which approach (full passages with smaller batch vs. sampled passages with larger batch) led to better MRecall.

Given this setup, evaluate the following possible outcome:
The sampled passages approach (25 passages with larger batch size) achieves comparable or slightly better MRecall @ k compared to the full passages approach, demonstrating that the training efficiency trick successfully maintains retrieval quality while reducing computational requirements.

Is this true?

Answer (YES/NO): NO